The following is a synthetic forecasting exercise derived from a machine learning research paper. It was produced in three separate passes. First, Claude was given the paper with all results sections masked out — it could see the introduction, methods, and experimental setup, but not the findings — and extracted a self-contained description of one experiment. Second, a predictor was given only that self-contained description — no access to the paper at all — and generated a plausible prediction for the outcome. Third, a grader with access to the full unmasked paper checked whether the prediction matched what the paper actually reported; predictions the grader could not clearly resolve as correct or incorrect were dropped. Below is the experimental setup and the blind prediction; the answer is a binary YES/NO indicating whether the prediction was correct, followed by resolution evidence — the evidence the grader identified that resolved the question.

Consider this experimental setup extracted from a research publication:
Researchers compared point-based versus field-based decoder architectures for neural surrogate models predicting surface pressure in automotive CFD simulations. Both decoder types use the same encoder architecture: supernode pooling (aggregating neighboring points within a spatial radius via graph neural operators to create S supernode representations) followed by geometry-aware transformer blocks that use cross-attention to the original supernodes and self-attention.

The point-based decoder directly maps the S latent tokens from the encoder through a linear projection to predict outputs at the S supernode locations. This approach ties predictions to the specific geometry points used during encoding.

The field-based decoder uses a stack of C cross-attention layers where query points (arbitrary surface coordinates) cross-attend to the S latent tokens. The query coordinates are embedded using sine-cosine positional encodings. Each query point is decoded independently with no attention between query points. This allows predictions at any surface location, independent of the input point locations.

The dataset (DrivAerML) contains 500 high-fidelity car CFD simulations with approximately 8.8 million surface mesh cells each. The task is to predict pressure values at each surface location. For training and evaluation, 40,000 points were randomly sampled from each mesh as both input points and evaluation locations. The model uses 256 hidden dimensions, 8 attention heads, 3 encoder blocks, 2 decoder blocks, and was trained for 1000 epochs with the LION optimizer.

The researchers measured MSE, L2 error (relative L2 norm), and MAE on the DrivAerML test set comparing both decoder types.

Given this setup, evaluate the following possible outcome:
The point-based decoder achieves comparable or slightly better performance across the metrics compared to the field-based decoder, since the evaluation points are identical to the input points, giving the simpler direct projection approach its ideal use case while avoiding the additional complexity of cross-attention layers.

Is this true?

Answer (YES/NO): YES